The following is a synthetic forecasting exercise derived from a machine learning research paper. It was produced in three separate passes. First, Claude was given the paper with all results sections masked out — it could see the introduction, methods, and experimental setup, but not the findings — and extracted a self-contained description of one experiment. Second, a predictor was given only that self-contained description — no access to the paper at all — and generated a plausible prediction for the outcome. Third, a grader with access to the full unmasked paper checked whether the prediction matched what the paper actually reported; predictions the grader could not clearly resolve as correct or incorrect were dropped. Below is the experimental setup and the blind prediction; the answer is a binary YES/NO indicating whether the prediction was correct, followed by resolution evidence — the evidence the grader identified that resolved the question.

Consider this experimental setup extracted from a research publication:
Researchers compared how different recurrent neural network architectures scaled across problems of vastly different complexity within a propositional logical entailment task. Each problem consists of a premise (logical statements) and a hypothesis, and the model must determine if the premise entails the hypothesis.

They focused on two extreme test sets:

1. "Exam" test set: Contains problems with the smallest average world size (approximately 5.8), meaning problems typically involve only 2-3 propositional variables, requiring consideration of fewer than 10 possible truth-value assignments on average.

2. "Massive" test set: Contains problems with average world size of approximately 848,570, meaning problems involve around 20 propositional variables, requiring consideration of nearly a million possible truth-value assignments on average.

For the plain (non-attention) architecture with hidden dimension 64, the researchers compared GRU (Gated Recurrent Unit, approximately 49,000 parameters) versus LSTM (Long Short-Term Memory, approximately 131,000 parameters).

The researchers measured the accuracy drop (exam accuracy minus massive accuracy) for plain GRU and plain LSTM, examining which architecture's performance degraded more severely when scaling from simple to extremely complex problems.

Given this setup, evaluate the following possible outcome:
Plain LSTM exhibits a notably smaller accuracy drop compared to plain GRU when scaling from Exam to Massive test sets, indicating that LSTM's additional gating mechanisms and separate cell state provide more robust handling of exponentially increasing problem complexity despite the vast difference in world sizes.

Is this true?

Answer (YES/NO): NO